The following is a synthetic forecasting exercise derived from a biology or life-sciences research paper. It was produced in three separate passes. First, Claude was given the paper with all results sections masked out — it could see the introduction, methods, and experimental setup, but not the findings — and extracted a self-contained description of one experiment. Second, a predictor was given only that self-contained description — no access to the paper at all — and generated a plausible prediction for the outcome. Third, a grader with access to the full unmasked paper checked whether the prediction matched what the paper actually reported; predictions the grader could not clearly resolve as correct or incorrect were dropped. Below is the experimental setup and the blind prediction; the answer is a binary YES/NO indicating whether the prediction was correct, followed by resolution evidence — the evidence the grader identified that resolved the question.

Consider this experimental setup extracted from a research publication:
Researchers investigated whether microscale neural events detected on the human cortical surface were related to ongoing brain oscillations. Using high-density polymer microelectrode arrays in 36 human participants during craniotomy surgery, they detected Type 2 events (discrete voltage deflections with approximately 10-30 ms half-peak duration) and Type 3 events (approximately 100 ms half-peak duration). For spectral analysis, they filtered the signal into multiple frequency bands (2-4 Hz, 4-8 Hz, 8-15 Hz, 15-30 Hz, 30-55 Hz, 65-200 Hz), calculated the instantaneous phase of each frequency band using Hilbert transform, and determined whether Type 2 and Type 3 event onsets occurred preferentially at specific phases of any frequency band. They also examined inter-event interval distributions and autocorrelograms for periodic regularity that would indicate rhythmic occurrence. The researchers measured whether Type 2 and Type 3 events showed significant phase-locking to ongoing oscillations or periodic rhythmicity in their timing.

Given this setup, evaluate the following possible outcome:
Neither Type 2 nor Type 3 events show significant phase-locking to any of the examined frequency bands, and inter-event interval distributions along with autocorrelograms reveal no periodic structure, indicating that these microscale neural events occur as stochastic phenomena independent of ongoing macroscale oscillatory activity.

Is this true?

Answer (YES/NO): YES